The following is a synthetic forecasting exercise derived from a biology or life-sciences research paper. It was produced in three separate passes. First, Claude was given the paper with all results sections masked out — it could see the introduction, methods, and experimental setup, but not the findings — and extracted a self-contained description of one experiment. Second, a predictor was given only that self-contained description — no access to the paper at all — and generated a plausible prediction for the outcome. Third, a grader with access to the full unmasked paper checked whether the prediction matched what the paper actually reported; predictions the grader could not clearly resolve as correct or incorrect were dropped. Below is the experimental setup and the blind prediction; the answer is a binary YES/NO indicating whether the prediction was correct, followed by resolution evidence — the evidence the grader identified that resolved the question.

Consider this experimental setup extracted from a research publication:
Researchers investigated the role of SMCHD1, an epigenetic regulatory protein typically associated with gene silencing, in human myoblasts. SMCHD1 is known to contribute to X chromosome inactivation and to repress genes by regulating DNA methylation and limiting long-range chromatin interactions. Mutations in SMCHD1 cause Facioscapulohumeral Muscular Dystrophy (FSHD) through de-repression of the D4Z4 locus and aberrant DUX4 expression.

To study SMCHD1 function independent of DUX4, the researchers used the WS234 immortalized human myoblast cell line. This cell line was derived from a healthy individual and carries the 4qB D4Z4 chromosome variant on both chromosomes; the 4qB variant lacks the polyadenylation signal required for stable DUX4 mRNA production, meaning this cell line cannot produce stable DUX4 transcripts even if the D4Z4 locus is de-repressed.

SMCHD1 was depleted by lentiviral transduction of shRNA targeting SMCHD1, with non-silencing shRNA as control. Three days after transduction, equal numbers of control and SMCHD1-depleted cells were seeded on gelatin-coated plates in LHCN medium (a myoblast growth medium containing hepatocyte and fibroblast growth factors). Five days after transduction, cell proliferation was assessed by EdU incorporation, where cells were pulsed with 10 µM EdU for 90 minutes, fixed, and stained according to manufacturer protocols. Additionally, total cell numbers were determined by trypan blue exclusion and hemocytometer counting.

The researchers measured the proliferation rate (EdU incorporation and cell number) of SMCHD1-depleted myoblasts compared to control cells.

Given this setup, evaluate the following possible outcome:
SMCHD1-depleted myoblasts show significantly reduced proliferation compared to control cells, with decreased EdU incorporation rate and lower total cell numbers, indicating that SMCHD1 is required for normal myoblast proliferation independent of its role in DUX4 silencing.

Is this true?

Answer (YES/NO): YES